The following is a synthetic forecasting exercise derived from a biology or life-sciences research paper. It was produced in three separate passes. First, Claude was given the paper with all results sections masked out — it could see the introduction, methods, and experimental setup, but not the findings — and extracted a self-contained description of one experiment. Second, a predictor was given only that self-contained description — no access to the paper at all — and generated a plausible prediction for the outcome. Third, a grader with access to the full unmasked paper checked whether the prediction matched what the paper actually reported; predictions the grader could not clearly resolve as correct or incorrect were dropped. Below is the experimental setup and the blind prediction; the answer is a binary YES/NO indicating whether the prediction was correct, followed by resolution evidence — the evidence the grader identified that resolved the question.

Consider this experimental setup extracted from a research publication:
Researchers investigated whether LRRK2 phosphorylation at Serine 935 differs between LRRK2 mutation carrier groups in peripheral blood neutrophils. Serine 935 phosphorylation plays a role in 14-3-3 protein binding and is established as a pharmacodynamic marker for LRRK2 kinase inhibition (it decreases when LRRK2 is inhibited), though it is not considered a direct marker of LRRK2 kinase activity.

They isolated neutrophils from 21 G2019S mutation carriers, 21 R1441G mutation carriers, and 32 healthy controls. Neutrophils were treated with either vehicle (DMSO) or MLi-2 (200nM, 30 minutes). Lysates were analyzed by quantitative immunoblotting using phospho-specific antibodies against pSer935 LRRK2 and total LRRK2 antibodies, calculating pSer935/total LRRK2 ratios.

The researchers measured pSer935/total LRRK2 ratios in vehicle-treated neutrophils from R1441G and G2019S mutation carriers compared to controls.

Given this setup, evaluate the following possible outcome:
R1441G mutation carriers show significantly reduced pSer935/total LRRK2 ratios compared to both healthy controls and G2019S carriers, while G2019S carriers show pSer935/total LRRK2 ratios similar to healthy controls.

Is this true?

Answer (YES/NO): NO